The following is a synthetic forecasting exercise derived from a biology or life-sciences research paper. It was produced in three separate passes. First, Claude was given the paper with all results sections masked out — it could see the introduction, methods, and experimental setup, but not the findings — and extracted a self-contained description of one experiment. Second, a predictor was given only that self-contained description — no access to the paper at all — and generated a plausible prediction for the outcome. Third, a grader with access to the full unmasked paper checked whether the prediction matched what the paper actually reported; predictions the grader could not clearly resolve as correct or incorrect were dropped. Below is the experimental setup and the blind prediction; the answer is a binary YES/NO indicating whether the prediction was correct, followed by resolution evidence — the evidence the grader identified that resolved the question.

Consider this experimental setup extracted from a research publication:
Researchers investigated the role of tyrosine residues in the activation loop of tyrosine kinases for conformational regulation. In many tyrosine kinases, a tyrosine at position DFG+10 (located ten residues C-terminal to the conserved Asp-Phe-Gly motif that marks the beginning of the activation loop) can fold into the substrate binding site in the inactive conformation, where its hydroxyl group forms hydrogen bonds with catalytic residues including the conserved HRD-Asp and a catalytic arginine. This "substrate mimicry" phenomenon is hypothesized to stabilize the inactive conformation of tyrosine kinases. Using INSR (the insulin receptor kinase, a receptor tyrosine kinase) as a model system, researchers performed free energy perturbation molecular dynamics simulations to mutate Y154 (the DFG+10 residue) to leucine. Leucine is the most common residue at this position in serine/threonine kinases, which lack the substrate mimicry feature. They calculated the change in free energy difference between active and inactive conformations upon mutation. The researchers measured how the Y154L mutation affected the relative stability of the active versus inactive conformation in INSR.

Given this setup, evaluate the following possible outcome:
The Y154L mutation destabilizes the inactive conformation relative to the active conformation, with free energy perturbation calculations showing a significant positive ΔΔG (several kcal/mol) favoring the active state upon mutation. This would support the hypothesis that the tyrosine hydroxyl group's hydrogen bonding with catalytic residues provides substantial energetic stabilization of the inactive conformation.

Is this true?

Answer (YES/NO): YES